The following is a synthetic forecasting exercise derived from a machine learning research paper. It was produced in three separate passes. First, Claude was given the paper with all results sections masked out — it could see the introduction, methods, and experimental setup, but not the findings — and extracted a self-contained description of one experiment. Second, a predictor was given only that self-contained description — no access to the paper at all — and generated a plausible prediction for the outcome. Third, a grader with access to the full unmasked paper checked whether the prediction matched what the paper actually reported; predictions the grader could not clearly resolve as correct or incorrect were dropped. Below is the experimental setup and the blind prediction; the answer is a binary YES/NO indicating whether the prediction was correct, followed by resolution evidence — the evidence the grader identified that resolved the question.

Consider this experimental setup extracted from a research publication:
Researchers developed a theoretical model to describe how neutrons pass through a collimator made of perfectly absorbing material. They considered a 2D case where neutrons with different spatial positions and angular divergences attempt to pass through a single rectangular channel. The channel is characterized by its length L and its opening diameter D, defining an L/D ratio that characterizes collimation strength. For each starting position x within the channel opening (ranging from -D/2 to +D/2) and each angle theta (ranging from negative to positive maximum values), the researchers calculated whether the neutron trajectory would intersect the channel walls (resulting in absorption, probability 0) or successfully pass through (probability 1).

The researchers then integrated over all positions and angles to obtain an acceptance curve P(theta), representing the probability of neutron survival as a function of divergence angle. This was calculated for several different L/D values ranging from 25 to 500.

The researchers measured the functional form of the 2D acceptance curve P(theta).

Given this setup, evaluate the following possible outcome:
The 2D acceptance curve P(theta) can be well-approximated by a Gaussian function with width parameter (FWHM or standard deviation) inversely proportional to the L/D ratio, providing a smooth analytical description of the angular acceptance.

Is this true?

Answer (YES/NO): NO